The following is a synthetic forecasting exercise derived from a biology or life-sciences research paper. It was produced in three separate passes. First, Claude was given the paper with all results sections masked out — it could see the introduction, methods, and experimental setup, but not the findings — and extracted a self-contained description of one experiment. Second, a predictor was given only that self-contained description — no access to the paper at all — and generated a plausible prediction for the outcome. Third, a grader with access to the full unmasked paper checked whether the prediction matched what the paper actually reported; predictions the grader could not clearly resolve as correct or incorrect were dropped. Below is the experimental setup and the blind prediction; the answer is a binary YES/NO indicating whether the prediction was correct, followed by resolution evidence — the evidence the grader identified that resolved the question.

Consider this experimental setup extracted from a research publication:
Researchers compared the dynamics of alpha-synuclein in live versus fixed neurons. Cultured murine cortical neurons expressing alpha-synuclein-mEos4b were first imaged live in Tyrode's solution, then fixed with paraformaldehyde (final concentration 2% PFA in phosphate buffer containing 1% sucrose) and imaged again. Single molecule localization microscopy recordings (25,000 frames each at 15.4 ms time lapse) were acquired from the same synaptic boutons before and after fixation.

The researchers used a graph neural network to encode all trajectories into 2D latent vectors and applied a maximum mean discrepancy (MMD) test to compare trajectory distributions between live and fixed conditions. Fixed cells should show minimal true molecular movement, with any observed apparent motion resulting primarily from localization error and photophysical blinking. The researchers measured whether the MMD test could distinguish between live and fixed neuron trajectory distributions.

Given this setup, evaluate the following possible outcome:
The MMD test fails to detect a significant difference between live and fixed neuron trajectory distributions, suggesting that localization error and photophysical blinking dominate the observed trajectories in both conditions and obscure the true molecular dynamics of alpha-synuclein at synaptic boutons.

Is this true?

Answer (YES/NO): NO